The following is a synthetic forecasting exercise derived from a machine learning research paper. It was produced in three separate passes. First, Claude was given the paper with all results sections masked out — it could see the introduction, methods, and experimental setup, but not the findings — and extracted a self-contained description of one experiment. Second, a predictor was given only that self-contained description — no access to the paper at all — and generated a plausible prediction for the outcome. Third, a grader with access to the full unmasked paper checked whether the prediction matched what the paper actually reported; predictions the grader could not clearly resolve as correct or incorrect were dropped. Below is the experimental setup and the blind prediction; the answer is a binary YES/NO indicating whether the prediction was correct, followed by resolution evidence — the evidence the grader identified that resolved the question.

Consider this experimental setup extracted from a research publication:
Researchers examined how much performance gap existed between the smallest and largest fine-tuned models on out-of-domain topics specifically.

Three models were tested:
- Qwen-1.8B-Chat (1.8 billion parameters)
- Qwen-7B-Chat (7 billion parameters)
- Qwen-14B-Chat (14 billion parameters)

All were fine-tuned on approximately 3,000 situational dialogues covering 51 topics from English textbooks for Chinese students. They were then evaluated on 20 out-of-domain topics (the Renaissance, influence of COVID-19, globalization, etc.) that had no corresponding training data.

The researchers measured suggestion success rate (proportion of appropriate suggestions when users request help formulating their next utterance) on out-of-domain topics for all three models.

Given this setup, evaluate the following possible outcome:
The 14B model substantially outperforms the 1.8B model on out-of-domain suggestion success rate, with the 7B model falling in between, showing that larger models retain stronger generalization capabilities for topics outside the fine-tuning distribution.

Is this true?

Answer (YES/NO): NO